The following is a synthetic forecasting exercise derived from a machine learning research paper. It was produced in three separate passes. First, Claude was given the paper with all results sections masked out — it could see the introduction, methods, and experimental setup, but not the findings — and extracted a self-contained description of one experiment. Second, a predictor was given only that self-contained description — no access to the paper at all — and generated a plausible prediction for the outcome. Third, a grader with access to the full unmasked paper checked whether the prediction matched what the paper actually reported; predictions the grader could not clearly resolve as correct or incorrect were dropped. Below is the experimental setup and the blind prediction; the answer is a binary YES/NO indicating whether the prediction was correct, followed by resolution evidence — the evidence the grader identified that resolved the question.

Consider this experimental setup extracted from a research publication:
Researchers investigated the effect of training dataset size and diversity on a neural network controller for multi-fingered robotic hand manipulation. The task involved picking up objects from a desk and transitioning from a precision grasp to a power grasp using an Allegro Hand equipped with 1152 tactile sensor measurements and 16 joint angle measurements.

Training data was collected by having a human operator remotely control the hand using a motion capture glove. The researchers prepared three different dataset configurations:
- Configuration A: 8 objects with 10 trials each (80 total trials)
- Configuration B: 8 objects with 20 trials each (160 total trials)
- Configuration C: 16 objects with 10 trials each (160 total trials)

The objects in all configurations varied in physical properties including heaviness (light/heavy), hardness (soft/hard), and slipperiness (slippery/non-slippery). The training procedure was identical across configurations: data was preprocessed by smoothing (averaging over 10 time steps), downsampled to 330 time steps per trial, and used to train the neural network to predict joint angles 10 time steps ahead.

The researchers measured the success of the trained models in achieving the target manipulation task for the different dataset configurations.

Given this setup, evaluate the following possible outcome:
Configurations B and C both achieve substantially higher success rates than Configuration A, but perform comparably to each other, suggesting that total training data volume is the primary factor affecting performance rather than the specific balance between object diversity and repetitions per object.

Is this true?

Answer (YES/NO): NO